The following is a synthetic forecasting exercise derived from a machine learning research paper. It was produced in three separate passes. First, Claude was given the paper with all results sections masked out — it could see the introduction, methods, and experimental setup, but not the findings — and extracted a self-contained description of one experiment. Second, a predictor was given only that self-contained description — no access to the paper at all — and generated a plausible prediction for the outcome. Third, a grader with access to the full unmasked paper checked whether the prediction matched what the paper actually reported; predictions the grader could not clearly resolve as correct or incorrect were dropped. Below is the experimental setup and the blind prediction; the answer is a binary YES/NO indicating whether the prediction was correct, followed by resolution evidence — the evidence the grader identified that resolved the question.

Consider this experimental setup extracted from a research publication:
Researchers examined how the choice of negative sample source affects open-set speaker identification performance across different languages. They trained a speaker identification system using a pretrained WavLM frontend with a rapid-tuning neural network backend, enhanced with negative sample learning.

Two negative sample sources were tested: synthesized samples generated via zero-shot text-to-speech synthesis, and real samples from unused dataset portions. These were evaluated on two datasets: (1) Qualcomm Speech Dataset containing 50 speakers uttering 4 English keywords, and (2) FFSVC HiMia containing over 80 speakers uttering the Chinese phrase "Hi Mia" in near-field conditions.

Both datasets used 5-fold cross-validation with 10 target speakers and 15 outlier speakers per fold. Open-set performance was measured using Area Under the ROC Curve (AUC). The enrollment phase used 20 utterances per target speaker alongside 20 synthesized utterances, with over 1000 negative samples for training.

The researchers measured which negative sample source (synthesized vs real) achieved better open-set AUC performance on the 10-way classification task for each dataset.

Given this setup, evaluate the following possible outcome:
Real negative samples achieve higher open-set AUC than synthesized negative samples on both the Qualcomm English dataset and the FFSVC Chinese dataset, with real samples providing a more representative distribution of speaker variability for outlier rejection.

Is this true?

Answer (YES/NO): NO